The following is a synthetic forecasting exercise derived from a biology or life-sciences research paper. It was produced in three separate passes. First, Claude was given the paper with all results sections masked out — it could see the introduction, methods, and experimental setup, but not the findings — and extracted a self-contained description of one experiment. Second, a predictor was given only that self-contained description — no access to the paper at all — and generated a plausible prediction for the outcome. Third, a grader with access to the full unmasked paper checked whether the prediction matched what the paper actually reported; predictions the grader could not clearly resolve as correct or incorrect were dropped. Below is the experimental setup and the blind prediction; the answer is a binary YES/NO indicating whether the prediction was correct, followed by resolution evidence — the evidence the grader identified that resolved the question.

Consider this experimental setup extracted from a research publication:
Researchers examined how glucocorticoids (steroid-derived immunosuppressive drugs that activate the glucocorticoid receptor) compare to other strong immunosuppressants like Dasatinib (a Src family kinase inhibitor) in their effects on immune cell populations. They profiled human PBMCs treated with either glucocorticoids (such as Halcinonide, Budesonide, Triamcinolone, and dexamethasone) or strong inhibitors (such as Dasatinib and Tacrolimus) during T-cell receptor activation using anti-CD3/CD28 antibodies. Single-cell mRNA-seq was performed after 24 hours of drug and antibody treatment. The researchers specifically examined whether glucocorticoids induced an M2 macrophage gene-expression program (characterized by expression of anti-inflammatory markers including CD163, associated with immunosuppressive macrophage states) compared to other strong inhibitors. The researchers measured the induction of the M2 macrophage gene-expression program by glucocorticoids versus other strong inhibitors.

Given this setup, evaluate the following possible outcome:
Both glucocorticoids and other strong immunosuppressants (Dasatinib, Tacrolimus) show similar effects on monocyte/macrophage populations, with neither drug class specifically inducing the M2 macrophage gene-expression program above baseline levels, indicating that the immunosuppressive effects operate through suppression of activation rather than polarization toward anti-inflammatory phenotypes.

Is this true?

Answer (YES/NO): NO